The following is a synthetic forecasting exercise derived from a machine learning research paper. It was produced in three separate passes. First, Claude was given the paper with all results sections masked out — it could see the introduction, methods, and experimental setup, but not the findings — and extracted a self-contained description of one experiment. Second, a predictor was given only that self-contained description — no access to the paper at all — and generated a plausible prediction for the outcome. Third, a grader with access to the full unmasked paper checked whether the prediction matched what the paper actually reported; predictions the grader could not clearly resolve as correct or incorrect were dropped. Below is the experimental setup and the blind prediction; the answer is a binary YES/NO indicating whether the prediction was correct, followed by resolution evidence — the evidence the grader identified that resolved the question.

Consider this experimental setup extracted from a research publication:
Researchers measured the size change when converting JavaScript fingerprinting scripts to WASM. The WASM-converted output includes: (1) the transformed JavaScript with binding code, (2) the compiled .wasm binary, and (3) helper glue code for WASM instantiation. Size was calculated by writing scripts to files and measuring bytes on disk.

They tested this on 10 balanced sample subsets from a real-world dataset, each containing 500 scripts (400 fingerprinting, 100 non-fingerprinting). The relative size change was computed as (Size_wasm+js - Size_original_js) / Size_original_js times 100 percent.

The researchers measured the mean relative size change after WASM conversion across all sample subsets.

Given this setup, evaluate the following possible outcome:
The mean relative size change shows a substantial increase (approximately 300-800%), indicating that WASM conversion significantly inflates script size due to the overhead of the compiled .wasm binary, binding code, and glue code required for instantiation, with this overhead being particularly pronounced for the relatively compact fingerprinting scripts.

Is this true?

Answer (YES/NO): NO